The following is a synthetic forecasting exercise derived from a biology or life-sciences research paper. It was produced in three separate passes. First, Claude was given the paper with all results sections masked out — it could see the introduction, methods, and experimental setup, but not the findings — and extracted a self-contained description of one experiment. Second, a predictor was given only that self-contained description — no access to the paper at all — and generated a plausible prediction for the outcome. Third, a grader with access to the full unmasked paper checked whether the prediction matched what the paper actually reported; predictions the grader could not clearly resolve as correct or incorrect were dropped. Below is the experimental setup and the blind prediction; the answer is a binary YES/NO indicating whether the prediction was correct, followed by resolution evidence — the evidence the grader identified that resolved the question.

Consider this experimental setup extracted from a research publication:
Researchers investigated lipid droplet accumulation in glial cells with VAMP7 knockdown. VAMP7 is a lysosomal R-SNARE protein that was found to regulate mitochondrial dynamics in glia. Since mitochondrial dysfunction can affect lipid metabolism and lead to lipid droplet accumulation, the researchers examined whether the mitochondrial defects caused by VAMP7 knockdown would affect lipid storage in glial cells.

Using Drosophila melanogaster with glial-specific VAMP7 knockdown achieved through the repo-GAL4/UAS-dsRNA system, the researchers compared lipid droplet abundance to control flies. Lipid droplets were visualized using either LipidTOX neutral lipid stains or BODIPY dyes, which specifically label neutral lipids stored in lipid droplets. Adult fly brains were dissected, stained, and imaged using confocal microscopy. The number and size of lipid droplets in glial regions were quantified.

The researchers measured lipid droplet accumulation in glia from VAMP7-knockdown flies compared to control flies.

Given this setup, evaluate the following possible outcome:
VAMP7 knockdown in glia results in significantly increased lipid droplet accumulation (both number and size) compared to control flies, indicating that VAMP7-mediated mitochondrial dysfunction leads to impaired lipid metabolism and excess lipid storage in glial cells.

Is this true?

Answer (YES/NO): NO